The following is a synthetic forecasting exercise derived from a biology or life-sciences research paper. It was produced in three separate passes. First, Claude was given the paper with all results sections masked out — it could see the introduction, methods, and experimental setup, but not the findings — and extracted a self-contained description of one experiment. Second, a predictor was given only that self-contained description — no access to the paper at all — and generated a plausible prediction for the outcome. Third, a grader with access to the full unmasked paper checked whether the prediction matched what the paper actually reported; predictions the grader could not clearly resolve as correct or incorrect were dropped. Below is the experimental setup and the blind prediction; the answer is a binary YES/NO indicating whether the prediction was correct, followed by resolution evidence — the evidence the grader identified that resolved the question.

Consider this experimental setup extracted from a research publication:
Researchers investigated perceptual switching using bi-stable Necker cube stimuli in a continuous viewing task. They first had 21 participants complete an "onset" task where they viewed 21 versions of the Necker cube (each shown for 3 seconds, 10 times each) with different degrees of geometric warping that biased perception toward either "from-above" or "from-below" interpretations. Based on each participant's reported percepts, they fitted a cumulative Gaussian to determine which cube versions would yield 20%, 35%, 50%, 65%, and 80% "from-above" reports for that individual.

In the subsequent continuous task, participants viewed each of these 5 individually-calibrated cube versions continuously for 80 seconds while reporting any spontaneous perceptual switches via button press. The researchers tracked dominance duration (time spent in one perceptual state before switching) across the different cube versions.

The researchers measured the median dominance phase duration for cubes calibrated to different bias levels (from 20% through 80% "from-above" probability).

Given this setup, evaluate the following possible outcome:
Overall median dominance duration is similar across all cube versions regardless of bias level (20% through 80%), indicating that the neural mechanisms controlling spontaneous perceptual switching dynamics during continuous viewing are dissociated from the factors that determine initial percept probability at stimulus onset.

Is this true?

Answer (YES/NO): NO